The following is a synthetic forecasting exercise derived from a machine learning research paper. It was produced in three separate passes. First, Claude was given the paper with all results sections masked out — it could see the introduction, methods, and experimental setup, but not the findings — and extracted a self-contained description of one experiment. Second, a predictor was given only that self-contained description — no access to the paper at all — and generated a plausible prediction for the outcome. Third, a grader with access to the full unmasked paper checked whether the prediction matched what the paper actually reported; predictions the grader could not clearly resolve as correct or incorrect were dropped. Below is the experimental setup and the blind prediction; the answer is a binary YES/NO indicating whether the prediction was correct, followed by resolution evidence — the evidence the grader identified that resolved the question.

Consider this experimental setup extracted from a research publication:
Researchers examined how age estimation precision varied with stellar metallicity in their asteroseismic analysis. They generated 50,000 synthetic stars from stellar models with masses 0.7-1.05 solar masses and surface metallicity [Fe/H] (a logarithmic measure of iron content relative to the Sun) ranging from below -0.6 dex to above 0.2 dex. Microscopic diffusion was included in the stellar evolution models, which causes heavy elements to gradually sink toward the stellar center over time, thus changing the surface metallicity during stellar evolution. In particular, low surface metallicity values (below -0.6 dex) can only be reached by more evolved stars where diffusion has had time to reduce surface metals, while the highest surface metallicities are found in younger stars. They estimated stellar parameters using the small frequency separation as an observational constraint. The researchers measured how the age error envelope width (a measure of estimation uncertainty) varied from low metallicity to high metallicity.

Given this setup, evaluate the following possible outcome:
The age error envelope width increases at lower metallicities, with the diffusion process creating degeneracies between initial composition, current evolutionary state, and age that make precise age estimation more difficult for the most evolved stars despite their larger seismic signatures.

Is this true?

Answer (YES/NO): NO